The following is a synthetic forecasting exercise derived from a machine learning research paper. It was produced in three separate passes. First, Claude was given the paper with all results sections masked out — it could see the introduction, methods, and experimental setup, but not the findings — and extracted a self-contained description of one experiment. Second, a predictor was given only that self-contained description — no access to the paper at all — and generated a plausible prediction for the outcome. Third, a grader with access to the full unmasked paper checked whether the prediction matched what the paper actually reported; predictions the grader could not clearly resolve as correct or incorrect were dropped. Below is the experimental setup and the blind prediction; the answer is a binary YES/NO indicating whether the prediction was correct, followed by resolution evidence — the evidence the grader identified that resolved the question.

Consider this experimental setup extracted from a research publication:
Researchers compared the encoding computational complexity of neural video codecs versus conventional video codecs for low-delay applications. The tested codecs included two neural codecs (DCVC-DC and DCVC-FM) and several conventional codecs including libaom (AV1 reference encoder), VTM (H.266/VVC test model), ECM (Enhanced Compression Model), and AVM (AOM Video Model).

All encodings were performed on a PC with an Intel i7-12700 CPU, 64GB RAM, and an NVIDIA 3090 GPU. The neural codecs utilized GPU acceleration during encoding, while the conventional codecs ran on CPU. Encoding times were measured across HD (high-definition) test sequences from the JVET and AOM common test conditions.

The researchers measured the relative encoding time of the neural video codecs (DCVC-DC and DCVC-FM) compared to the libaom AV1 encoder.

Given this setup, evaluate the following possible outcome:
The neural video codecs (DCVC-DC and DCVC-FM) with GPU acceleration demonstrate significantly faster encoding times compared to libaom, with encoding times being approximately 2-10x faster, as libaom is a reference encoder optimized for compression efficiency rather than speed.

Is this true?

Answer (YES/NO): NO